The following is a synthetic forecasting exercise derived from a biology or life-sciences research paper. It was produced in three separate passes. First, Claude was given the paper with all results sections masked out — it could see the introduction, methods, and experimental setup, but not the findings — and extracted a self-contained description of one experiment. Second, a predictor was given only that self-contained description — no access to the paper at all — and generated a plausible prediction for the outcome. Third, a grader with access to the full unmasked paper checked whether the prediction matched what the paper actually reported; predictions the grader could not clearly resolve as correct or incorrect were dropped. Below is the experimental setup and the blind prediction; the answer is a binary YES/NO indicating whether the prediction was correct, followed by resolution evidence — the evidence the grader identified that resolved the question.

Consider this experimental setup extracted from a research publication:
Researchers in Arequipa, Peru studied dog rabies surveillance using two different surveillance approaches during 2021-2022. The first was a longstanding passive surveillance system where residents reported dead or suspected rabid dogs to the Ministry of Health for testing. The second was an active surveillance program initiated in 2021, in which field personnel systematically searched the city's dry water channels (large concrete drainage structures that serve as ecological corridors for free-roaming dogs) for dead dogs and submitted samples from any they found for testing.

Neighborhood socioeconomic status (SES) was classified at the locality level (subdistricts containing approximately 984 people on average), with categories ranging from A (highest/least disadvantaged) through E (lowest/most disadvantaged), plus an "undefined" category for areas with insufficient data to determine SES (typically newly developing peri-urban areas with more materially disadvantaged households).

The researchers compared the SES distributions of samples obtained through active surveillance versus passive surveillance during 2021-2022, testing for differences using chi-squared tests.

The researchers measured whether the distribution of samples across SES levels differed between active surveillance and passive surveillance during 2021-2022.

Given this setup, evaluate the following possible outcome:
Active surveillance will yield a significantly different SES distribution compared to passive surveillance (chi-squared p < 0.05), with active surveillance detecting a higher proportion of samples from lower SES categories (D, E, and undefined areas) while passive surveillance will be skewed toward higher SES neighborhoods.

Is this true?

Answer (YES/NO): NO